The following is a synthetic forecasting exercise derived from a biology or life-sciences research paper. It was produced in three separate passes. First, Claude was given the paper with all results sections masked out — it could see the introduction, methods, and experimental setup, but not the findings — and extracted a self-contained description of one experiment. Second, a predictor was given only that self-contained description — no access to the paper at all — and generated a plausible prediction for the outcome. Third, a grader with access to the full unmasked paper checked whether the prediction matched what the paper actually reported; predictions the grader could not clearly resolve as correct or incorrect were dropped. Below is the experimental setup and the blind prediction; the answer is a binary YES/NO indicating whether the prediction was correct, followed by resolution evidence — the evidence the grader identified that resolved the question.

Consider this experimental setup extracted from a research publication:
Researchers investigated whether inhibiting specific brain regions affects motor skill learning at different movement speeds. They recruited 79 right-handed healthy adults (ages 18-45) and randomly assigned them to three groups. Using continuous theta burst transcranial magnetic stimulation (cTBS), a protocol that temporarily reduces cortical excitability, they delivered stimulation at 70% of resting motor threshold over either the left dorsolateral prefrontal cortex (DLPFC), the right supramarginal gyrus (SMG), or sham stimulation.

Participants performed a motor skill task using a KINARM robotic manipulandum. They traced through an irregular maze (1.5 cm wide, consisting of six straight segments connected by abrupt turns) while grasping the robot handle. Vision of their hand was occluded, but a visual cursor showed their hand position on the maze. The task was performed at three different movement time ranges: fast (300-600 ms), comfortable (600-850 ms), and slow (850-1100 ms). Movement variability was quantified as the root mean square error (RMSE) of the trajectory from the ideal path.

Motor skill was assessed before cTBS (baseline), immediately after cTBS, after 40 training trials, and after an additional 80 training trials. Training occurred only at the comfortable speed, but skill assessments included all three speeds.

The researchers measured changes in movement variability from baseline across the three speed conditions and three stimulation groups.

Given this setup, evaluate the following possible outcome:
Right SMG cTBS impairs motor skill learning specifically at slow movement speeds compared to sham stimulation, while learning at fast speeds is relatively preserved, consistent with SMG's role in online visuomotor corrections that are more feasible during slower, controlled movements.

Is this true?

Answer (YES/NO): NO